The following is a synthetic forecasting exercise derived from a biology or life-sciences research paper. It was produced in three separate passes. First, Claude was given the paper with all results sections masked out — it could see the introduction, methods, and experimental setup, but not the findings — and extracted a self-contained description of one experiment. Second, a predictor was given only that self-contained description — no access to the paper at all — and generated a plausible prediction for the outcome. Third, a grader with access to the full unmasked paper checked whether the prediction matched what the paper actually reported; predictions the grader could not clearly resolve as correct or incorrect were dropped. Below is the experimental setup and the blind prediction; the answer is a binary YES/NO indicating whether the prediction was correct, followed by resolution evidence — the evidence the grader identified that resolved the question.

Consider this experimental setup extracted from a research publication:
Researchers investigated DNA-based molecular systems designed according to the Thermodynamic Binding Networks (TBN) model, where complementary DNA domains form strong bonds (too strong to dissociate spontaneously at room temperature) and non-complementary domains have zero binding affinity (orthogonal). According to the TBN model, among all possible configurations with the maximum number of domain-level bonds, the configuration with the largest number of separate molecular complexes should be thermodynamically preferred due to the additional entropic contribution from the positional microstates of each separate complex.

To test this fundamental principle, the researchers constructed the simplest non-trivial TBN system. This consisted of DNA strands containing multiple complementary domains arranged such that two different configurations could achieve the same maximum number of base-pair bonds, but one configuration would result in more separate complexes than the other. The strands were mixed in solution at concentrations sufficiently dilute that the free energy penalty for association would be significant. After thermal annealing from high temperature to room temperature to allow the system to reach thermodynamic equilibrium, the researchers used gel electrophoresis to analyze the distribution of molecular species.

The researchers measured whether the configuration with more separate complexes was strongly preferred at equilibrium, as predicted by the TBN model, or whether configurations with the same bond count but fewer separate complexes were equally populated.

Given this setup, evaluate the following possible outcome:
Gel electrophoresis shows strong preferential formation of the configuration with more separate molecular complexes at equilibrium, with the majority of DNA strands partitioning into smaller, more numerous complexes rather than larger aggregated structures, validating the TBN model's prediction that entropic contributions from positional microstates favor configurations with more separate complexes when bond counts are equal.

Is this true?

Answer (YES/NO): YES